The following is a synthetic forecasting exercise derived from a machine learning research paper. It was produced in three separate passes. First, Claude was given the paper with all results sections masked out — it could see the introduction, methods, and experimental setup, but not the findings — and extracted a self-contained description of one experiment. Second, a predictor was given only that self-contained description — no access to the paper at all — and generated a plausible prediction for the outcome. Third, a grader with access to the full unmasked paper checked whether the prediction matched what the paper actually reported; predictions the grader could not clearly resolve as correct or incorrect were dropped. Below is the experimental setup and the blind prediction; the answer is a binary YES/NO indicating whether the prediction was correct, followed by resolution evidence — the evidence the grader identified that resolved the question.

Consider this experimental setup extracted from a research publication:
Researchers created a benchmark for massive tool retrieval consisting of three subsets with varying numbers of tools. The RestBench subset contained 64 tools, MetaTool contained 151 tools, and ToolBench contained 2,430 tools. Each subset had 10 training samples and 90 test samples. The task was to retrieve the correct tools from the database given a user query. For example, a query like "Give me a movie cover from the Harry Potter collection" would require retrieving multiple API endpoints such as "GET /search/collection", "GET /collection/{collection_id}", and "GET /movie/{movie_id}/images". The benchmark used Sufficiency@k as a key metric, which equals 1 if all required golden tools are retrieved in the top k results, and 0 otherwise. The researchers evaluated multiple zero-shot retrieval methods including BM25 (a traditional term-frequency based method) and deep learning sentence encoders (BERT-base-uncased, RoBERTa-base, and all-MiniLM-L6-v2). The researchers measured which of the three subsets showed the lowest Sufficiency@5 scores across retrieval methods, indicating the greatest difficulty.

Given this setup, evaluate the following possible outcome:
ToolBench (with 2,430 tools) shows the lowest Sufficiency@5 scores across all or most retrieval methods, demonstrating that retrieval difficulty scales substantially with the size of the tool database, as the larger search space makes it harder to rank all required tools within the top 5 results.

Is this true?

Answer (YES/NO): NO